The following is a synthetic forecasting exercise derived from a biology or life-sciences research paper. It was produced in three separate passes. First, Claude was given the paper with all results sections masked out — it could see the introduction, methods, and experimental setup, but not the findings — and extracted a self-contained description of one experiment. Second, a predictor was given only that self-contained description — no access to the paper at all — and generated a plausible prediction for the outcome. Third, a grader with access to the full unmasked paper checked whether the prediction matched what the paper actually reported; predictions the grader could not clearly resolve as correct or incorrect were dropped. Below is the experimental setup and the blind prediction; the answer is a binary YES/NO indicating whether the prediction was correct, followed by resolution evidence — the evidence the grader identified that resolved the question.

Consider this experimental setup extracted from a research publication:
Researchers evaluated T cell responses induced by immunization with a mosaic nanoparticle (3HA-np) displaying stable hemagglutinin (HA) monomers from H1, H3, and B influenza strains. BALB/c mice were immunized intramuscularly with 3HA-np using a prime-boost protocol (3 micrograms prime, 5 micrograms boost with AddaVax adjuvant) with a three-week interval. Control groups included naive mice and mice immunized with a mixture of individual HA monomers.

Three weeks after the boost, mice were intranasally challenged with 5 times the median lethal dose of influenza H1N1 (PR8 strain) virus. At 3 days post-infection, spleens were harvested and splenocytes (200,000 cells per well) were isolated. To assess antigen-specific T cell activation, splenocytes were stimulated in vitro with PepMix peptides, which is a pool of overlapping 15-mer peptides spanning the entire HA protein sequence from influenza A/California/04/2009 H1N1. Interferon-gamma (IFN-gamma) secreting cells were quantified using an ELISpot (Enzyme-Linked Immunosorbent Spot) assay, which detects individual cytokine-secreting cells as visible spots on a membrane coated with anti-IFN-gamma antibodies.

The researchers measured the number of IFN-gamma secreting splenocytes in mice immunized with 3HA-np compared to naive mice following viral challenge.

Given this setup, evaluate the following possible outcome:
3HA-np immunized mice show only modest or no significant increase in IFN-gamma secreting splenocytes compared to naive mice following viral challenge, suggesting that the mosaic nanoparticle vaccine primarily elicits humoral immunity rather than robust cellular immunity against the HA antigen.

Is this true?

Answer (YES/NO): NO